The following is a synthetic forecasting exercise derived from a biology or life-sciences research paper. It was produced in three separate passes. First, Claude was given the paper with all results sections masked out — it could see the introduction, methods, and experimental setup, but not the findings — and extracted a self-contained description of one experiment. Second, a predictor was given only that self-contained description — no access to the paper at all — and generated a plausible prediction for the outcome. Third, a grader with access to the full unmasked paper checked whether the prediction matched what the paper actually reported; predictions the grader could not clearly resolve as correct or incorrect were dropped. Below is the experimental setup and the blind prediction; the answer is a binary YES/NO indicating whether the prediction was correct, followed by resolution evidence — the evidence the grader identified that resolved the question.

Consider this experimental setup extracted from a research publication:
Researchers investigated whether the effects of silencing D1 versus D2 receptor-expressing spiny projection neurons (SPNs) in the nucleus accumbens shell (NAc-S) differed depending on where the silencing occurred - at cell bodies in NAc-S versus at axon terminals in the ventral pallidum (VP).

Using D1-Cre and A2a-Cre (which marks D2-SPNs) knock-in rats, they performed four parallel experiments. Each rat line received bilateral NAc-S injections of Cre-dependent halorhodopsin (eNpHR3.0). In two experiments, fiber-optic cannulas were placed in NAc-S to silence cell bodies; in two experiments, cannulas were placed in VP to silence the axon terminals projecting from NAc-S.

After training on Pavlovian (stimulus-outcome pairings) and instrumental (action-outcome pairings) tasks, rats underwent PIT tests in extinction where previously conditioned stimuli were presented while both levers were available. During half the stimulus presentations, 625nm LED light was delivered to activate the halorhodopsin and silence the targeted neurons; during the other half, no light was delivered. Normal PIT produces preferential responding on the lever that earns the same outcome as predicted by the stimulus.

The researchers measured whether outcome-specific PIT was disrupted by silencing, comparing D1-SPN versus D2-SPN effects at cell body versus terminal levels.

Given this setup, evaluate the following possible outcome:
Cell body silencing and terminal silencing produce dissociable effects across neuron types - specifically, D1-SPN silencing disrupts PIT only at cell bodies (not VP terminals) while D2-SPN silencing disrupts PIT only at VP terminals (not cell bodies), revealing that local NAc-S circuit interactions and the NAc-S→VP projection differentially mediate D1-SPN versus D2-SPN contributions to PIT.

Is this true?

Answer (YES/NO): NO